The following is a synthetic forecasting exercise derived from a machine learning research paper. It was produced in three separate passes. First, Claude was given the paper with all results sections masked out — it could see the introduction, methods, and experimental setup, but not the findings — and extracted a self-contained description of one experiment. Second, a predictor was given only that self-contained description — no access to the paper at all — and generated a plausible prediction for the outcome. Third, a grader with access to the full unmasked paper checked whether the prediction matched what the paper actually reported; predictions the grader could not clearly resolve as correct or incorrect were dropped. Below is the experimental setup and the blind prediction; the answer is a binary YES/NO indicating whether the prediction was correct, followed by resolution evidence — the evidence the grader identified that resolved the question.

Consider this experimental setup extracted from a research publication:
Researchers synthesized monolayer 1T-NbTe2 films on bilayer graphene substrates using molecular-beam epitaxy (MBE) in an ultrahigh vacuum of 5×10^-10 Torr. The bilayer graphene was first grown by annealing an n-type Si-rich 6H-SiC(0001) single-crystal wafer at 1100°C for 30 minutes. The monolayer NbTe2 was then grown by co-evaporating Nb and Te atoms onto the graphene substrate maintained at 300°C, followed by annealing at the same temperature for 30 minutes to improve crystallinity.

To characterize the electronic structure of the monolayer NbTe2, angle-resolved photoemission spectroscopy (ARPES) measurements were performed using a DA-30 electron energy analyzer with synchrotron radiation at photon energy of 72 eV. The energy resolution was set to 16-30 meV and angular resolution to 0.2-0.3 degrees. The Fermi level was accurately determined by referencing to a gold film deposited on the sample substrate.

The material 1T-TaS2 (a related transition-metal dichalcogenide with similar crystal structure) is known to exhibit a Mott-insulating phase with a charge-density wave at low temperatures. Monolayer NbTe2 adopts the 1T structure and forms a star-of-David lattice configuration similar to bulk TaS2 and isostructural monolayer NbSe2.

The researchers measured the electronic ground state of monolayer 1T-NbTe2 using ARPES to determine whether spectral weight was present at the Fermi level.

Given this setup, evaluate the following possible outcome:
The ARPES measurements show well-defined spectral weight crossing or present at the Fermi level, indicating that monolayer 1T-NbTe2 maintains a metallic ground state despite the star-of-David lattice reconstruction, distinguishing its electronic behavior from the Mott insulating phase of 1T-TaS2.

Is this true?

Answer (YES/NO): YES